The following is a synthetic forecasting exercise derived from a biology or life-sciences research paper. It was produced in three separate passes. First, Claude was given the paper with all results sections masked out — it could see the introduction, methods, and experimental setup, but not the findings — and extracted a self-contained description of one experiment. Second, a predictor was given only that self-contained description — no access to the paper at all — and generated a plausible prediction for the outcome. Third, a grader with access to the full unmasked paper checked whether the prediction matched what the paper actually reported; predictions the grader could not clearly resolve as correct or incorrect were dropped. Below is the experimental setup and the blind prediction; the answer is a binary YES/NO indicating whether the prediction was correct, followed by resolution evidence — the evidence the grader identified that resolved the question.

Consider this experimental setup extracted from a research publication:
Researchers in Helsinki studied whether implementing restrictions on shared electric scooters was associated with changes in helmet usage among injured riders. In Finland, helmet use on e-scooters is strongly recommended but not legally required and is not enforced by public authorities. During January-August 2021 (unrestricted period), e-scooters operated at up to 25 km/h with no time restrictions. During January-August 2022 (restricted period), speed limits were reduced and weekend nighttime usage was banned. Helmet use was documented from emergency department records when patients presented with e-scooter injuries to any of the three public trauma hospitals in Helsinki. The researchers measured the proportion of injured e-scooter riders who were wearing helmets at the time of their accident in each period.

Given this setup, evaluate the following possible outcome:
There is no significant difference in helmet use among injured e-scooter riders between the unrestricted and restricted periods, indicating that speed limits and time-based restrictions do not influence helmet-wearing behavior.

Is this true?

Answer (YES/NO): YES